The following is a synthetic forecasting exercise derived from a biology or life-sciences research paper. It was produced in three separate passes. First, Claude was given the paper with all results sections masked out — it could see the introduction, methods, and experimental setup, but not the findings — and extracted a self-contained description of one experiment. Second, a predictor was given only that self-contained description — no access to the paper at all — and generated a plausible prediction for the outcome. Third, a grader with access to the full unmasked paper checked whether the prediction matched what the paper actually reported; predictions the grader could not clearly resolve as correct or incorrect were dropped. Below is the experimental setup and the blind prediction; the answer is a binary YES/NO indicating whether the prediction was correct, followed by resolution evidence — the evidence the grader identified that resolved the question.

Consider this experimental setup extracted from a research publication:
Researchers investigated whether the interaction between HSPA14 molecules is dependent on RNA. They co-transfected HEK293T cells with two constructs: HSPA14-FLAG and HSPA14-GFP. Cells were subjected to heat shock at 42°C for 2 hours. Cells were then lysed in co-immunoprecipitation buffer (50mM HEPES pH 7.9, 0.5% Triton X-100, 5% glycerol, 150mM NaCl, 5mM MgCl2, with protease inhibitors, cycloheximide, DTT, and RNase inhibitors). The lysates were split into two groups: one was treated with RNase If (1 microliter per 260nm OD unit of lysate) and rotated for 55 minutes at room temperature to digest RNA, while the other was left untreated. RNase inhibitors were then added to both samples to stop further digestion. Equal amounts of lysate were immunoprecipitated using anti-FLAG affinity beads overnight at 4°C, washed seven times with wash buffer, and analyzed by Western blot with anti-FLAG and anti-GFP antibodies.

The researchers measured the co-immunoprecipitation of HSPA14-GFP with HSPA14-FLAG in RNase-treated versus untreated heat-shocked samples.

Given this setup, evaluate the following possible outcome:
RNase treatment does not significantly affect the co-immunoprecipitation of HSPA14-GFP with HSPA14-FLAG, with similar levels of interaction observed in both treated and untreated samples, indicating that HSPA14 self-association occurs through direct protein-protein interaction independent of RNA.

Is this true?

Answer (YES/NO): YES